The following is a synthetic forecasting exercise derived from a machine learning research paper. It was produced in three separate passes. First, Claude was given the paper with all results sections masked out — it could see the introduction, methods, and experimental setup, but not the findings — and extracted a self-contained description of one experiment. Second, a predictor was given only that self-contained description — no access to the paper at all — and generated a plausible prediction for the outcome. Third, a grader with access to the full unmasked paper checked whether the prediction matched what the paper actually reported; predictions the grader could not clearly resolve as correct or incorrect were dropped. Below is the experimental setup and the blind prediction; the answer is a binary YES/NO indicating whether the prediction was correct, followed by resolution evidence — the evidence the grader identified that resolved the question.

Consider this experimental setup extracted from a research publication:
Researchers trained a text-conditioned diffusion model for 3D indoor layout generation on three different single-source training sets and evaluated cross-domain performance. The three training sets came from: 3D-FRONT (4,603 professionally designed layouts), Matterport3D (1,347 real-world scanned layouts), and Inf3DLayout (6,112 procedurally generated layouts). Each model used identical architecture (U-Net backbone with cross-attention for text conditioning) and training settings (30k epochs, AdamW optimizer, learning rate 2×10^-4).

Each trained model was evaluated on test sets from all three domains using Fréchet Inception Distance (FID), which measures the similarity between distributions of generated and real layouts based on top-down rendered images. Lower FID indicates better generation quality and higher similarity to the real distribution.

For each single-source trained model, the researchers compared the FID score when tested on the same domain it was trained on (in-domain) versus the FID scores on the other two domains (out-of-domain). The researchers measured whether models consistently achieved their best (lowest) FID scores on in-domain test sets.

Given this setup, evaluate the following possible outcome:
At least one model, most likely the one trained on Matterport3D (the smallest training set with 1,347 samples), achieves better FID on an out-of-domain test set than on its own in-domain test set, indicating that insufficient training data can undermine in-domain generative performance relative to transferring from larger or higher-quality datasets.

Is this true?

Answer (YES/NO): NO